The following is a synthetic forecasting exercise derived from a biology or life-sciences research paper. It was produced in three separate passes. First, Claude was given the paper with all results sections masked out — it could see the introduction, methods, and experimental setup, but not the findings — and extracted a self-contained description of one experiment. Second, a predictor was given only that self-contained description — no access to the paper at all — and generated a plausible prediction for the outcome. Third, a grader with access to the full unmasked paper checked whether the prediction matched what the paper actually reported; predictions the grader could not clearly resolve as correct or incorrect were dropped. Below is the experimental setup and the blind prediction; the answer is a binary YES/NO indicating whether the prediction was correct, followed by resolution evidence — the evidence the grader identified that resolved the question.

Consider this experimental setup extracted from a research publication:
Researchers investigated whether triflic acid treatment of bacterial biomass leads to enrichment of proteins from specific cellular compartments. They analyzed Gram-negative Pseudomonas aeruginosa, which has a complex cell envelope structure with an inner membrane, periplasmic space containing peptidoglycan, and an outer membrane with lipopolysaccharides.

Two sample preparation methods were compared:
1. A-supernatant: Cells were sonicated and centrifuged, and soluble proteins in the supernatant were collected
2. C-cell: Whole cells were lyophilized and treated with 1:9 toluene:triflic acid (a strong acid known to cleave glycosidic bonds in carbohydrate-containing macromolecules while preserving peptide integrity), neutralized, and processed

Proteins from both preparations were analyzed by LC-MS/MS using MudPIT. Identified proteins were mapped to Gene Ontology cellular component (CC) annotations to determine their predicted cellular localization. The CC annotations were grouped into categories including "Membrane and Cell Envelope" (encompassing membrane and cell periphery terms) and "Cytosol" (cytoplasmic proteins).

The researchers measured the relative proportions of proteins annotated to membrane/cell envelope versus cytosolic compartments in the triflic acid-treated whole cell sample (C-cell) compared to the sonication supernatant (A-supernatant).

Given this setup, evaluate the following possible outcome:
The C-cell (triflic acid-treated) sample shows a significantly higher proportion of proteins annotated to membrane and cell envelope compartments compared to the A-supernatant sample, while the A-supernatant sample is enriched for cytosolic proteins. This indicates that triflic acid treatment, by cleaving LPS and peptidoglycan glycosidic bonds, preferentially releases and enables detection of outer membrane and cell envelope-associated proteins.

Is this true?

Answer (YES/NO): YES